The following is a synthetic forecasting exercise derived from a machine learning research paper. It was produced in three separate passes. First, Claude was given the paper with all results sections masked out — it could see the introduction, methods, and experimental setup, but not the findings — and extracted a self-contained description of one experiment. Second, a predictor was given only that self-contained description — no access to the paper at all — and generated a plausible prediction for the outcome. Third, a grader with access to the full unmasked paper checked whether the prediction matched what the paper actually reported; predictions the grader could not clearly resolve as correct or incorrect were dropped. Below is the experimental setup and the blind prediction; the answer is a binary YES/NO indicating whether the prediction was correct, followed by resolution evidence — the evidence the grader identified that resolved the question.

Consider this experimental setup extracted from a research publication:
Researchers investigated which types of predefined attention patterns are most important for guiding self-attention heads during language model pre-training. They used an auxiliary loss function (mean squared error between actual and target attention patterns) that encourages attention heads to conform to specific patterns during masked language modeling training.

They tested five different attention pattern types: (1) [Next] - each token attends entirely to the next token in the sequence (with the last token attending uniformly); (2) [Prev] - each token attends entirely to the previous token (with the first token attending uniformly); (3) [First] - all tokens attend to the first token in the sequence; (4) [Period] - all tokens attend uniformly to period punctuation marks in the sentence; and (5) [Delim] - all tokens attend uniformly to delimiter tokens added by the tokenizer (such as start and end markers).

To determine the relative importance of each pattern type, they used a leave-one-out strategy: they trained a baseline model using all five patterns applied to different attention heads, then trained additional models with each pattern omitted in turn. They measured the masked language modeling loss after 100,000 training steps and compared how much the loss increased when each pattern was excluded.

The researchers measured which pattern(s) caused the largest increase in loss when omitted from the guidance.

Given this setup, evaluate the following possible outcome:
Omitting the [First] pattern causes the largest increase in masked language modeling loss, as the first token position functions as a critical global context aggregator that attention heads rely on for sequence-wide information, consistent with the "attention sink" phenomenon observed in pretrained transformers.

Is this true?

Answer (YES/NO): NO